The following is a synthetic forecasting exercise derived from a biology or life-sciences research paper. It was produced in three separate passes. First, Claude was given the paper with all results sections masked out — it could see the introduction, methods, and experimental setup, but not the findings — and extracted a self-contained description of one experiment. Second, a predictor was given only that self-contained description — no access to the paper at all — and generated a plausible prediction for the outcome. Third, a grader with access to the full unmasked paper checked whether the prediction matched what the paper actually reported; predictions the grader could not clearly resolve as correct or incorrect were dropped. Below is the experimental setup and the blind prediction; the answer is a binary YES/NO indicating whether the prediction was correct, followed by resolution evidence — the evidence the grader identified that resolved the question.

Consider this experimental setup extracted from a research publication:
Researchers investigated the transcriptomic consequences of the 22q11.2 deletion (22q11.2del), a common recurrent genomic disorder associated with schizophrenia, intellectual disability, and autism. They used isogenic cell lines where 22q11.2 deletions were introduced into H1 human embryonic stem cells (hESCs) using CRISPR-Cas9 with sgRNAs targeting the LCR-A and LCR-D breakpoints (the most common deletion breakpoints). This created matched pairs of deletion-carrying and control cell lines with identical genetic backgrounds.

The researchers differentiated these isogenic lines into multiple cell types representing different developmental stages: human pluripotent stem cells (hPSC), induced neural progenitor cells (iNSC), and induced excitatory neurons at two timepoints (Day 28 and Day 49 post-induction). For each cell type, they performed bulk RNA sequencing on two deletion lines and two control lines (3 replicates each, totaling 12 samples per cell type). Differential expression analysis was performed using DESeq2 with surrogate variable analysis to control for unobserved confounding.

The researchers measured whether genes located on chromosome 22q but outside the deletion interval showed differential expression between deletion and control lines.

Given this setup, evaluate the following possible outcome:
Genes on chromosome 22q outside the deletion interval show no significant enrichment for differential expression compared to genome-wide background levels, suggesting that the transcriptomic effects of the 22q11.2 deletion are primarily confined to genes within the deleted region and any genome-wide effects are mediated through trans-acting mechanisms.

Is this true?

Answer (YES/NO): NO